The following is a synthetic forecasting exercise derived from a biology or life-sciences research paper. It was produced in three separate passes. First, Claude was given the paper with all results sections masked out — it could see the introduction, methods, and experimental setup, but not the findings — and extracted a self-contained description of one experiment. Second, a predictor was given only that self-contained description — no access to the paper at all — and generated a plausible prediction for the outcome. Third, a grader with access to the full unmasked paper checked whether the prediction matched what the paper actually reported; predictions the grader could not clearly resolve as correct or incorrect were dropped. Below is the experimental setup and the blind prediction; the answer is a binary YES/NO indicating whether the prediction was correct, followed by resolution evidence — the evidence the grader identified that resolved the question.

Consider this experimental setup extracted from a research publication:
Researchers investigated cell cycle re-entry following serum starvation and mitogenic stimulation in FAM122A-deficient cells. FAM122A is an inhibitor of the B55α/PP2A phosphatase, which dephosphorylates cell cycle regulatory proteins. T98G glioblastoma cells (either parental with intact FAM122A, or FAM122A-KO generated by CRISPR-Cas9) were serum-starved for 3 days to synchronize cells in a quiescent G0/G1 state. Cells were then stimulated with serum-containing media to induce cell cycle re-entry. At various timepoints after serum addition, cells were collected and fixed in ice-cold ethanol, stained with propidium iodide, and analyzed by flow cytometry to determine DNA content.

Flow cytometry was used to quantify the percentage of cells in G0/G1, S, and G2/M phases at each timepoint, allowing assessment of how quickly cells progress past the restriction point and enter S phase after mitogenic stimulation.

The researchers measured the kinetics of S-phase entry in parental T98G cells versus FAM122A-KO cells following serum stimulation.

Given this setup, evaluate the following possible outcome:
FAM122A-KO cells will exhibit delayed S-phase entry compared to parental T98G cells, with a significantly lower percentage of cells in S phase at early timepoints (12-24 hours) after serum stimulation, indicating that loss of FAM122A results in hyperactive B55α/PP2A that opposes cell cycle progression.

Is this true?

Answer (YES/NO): YES